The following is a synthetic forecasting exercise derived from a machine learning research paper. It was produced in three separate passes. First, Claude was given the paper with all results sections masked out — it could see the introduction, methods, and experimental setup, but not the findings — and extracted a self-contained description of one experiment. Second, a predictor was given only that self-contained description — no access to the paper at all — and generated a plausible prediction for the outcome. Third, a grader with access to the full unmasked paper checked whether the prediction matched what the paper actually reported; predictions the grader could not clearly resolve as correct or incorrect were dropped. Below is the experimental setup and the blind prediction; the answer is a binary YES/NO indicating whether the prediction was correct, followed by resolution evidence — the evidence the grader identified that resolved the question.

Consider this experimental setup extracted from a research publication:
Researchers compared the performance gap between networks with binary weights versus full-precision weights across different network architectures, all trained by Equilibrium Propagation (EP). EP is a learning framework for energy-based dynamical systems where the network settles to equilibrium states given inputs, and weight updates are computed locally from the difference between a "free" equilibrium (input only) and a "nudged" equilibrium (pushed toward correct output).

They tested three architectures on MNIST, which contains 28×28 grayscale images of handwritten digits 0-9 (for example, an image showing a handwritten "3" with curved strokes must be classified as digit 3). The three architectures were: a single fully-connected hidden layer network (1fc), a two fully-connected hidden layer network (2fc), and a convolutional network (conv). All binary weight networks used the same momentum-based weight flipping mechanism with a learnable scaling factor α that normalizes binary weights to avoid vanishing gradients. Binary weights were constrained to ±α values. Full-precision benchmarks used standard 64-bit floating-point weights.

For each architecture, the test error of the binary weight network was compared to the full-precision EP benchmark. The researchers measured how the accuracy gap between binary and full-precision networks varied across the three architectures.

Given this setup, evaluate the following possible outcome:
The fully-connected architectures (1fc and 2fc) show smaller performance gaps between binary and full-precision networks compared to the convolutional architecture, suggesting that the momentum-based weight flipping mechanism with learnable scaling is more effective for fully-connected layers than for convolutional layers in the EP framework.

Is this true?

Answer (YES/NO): NO